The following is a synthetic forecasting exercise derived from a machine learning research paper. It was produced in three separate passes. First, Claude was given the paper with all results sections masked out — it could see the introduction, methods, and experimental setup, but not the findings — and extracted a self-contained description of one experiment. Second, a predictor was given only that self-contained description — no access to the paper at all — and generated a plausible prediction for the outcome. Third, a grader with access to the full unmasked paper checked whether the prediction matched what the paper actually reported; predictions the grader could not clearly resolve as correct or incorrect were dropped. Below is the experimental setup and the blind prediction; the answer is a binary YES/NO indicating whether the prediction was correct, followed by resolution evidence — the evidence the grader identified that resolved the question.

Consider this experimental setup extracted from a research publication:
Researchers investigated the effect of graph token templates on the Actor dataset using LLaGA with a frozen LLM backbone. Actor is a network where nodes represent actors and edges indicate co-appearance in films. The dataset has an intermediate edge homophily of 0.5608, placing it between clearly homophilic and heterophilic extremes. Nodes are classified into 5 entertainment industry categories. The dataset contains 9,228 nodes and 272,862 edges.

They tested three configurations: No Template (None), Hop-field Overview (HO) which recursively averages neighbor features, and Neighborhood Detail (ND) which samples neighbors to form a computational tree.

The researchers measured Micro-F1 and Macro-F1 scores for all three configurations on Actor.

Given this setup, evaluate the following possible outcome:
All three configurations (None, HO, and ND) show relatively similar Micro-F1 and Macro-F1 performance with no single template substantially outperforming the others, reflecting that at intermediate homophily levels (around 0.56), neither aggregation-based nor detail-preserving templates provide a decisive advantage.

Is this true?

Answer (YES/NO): NO